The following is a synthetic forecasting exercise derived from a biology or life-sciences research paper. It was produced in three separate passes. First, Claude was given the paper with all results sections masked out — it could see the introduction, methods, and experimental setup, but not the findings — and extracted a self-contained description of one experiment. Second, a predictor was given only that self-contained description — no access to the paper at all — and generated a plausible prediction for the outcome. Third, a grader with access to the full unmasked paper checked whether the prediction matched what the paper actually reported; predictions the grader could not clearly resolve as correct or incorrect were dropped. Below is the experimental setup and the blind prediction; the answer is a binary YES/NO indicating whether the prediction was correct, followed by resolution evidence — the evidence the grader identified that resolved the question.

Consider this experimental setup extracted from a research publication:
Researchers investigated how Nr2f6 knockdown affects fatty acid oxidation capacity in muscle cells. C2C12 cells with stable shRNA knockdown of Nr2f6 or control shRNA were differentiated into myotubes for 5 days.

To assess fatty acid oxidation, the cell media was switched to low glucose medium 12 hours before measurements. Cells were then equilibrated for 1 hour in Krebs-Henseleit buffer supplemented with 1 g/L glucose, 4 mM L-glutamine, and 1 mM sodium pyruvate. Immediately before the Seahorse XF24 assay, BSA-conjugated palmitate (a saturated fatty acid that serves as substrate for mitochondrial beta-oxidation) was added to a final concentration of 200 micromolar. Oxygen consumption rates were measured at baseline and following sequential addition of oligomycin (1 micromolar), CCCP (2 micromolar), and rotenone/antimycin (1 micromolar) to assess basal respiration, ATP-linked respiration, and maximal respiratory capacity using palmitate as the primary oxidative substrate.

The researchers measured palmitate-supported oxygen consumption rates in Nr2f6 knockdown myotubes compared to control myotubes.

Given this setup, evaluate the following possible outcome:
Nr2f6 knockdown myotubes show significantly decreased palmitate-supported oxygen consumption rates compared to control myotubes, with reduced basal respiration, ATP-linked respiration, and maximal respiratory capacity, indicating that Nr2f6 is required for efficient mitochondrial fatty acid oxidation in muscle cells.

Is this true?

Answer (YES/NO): NO